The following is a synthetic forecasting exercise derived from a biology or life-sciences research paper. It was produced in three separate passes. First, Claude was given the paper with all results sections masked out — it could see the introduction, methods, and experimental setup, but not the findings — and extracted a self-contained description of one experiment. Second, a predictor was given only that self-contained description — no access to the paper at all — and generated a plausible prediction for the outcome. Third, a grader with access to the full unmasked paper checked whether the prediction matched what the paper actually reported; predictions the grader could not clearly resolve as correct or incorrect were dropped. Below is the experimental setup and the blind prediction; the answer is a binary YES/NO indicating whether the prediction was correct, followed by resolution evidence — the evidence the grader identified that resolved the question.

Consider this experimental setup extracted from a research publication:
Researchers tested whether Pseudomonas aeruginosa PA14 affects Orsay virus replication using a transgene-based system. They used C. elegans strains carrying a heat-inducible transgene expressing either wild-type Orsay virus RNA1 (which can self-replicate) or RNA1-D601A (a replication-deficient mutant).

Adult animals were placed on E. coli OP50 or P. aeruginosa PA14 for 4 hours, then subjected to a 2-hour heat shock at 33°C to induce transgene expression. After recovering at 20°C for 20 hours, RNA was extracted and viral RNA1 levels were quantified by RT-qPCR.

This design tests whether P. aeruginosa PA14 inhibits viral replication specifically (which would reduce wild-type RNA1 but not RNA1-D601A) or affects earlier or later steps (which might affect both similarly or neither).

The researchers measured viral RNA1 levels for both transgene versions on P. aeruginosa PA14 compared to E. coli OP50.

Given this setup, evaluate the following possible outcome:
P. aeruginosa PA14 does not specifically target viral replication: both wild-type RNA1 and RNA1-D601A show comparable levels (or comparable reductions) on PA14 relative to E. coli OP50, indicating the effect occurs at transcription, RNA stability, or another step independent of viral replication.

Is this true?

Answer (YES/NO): YES